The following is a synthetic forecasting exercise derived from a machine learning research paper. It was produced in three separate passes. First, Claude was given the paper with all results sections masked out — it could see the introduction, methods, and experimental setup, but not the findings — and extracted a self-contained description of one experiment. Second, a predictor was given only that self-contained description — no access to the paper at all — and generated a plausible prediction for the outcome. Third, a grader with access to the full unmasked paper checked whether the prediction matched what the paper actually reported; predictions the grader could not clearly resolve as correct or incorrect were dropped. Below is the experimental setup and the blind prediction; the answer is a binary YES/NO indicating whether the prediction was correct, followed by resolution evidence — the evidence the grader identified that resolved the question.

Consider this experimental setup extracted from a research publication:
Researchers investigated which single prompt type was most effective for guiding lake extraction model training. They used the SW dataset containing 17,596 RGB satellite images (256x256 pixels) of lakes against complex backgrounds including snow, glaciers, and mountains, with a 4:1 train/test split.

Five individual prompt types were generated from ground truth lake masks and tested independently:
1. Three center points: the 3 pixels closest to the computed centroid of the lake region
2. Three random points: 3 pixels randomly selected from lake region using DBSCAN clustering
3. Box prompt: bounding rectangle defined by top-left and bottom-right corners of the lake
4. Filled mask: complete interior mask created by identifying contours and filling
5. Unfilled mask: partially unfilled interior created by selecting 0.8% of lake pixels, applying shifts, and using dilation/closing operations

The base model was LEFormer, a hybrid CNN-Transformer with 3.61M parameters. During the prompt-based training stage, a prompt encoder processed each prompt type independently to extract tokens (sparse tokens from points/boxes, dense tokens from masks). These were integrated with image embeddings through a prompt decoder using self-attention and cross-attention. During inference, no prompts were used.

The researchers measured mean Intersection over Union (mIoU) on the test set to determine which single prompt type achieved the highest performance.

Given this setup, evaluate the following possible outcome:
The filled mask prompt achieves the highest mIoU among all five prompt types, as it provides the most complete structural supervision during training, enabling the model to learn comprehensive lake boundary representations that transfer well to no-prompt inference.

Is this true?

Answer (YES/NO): NO